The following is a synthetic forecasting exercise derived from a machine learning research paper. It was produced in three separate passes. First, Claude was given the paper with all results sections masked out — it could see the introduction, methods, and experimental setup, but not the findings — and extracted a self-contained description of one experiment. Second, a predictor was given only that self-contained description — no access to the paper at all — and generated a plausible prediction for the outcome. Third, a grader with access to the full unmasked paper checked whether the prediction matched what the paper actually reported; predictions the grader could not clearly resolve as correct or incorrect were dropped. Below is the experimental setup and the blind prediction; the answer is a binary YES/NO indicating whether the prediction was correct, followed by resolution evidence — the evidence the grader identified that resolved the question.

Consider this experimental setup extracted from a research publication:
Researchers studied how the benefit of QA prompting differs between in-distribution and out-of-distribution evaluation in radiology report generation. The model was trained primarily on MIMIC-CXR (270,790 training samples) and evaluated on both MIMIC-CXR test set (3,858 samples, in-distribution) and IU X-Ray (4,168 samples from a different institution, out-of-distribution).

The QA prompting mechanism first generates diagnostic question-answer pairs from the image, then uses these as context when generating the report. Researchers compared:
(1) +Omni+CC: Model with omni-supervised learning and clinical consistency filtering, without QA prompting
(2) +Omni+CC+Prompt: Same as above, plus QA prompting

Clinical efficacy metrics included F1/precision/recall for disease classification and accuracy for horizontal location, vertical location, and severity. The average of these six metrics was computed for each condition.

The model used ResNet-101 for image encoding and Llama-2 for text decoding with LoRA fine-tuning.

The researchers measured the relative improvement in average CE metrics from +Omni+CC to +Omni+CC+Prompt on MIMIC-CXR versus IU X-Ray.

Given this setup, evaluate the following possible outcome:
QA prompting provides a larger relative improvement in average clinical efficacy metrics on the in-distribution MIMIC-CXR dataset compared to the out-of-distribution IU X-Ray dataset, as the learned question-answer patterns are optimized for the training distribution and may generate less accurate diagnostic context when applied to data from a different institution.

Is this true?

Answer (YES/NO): YES